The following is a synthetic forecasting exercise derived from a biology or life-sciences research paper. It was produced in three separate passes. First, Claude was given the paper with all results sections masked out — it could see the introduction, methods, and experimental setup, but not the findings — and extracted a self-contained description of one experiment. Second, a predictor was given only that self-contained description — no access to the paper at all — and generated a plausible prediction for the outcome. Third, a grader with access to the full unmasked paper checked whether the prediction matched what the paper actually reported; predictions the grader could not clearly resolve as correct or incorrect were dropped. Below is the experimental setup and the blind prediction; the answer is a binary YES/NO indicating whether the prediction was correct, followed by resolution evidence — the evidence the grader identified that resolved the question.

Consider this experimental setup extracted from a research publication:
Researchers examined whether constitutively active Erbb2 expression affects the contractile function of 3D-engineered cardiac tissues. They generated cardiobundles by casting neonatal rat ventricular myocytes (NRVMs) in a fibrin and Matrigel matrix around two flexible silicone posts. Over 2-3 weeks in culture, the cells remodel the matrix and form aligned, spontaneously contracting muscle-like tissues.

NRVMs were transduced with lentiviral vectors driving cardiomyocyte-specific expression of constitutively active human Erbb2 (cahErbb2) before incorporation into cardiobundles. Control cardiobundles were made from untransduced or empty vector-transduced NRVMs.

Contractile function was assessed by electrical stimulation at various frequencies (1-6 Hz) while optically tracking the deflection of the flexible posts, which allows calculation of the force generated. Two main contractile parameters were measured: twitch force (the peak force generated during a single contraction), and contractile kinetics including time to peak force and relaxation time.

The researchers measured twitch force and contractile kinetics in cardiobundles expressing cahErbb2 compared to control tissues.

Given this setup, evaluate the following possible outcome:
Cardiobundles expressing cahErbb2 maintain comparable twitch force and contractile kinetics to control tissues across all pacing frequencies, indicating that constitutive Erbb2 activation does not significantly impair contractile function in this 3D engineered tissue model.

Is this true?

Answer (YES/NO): NO